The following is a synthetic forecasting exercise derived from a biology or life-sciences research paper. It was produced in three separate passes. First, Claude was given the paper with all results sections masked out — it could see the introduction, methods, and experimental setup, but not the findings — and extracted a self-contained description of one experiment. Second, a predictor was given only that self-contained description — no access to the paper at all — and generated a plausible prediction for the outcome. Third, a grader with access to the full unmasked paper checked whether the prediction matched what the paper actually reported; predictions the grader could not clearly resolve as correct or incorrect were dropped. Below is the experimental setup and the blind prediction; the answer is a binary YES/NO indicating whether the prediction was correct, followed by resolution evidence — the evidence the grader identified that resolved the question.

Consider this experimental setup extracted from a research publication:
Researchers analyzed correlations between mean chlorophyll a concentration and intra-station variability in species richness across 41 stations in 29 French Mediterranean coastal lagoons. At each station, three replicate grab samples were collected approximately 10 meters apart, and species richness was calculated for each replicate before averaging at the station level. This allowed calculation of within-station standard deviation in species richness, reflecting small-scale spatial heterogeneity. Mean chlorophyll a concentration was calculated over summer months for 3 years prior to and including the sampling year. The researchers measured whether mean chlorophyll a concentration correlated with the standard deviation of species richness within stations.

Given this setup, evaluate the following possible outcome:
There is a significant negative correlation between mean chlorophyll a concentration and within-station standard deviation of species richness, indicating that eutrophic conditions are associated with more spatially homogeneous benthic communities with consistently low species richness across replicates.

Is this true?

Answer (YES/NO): YES